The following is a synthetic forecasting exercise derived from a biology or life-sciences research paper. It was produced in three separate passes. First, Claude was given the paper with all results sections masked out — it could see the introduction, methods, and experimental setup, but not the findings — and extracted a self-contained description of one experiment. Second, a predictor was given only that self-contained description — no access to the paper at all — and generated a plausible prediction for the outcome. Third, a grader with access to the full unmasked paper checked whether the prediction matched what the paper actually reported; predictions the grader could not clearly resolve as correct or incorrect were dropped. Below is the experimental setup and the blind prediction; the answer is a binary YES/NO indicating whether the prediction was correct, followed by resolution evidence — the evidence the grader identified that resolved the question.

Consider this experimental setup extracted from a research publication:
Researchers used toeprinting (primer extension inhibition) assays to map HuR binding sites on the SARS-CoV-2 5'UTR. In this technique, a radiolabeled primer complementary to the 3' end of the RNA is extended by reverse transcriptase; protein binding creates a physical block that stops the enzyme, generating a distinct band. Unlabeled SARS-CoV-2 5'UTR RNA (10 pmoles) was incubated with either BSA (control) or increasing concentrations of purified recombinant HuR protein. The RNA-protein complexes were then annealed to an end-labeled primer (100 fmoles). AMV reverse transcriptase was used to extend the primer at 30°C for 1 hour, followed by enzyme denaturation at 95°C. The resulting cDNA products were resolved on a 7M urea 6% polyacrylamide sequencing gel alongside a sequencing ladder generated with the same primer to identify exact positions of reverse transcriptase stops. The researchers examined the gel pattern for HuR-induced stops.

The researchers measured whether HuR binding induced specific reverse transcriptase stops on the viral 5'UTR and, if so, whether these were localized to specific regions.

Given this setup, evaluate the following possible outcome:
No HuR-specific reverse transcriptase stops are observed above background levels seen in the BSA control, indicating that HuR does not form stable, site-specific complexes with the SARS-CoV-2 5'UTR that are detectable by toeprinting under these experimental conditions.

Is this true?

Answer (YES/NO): NO